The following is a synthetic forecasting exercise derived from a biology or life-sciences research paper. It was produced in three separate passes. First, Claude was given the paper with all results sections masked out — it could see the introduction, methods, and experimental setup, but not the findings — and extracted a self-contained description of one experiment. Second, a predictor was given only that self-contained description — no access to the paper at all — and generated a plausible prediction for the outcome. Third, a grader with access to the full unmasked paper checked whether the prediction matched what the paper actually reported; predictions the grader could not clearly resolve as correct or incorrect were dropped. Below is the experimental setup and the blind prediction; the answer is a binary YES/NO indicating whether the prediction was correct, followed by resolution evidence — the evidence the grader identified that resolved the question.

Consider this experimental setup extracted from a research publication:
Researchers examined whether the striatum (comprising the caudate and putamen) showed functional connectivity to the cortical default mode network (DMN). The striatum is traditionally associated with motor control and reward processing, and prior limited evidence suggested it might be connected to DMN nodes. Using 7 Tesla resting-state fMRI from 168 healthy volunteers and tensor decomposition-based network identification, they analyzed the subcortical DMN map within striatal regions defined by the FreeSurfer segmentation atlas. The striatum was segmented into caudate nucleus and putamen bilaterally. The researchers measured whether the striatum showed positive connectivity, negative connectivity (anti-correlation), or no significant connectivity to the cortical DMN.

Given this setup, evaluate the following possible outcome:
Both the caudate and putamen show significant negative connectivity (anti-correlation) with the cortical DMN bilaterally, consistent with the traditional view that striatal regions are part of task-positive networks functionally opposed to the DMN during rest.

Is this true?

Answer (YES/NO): NO